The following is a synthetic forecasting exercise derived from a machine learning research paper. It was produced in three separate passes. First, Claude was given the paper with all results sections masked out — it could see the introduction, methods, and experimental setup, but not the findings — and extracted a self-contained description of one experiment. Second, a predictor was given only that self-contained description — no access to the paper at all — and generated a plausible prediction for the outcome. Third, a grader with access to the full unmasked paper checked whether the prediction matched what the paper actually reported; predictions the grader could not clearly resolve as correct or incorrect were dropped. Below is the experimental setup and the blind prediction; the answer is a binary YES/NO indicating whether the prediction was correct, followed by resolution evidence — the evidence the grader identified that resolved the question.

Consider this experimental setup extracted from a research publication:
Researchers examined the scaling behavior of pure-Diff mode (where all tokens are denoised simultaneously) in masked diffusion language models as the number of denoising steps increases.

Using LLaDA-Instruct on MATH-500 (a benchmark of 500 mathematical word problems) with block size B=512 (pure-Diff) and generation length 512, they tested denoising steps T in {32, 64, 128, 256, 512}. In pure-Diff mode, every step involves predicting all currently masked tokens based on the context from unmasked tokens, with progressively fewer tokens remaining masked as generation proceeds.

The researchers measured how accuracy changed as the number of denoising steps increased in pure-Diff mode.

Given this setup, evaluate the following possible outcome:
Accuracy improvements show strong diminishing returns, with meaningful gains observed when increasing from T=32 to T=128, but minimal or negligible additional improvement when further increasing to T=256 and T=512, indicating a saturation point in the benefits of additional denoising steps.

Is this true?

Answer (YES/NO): NO